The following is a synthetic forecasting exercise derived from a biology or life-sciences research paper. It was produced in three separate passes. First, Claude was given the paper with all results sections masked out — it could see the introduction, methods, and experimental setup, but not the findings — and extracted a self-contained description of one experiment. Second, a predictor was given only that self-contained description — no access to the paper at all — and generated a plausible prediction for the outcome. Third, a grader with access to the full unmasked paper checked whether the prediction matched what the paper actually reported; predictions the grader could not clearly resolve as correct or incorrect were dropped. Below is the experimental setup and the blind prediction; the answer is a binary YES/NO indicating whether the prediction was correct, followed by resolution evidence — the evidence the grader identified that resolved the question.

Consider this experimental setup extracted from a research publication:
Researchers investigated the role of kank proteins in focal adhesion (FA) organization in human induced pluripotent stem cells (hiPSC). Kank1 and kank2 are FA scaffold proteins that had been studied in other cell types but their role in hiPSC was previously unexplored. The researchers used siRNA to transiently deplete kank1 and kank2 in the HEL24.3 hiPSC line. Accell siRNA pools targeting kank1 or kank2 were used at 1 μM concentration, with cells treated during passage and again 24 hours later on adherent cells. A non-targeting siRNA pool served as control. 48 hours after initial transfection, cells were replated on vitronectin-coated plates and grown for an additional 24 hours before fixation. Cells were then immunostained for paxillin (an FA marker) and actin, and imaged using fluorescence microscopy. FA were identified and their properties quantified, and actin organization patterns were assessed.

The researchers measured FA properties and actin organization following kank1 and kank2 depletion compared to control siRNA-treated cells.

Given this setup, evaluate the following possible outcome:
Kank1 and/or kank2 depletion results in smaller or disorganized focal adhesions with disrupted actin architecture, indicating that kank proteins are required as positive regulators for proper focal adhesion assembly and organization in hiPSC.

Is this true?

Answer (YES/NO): NO